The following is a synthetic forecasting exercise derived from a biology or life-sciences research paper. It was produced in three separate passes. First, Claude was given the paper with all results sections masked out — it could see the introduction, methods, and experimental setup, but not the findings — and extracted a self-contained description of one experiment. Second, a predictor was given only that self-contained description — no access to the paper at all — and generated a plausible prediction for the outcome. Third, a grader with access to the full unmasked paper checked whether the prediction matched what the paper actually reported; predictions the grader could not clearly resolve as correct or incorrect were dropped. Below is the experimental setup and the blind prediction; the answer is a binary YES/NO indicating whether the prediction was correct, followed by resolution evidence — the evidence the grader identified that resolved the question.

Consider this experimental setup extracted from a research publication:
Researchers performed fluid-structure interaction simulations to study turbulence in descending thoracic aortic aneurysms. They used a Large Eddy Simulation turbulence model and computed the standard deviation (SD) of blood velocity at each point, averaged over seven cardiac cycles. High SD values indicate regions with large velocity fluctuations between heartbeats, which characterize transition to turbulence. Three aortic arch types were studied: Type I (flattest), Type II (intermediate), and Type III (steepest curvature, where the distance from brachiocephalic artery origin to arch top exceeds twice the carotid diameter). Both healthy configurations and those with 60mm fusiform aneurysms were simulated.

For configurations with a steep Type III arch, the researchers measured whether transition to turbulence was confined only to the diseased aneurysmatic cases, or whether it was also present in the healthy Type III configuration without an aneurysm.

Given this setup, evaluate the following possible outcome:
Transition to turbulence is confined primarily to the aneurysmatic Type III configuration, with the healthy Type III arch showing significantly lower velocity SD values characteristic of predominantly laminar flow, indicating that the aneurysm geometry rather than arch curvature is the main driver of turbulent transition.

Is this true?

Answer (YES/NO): NO